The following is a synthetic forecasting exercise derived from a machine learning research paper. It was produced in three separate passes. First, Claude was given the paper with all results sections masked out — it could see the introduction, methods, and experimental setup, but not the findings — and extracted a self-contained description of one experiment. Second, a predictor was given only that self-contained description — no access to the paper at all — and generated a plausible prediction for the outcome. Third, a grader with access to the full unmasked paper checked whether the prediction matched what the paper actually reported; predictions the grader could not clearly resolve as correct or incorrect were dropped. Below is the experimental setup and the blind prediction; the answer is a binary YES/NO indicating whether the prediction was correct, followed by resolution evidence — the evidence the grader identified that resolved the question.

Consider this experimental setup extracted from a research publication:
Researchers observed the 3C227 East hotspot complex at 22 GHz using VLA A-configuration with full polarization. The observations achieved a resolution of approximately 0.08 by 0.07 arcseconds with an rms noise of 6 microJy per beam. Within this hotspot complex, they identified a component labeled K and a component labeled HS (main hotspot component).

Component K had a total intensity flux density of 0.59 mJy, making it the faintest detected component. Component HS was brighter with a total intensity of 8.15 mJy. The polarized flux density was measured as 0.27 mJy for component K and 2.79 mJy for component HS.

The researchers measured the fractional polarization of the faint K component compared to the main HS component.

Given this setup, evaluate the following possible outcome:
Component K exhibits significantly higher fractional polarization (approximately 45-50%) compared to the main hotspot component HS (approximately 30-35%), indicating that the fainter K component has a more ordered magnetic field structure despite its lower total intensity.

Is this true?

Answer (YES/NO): YES